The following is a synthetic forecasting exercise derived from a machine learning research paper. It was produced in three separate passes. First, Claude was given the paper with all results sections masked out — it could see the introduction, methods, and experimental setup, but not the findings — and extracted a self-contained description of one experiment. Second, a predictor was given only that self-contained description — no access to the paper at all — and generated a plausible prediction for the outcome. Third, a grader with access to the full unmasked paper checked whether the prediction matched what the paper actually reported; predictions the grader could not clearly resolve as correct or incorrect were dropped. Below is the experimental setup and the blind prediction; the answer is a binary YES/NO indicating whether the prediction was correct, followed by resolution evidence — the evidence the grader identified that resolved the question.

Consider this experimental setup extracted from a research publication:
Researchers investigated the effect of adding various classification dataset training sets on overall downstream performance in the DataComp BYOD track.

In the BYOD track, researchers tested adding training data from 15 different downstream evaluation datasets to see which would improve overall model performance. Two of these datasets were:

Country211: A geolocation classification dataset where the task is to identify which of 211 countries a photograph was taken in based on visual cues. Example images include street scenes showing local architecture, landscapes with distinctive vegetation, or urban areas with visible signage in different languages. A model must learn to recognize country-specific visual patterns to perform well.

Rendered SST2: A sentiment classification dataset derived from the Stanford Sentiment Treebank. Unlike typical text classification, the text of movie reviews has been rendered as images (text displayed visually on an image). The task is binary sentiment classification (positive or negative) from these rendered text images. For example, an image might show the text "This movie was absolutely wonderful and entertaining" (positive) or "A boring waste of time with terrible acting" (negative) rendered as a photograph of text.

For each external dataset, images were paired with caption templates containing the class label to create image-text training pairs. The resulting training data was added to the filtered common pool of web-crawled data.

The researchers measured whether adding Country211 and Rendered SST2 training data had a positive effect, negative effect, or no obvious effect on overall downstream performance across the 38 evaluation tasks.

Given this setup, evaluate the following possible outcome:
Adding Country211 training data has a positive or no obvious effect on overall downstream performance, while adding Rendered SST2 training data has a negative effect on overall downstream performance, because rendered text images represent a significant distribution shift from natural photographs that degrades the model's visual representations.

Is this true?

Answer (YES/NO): NO